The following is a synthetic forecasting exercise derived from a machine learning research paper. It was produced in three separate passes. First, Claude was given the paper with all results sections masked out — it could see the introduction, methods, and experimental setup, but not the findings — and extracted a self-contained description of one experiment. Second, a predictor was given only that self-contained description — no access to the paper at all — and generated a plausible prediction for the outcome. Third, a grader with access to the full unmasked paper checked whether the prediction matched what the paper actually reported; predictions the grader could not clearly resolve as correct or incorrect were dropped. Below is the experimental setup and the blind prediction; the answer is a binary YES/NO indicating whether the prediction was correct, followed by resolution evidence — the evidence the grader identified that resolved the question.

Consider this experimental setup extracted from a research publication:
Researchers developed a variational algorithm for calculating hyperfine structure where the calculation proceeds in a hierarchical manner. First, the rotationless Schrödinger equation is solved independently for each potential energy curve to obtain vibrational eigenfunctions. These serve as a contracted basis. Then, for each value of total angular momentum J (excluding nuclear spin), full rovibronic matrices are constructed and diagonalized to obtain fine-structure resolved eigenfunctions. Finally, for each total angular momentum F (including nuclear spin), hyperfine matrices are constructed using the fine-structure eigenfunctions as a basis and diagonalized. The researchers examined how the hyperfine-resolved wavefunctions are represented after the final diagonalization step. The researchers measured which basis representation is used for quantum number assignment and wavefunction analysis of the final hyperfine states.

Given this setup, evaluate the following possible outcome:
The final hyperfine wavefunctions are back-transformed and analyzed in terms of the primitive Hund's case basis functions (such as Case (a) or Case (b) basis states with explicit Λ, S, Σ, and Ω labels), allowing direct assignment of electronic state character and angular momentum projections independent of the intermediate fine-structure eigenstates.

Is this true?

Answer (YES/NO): YES